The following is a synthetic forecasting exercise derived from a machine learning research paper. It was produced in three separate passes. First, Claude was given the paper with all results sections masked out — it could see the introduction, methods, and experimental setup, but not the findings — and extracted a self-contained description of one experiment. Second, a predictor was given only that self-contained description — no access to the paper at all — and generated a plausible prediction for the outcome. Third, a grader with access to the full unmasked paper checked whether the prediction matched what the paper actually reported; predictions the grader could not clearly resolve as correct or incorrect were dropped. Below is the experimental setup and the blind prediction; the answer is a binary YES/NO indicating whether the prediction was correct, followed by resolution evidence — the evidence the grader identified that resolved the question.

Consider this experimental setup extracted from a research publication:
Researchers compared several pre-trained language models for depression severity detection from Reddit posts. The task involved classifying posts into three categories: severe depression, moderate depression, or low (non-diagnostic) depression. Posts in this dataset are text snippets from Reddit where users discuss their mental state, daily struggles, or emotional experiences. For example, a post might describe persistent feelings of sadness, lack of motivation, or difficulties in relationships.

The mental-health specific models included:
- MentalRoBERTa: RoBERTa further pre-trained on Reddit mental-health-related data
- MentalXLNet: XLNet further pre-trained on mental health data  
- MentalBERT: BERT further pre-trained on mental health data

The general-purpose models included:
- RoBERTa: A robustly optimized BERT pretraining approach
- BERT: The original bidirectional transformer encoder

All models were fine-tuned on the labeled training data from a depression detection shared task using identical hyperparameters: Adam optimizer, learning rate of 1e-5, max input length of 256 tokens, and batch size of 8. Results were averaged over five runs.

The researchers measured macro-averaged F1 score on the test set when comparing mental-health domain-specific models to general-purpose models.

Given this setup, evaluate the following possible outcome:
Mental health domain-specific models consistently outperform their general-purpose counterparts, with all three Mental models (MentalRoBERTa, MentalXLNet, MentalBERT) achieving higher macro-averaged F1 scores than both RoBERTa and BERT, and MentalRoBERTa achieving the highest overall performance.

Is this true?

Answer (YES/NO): NO